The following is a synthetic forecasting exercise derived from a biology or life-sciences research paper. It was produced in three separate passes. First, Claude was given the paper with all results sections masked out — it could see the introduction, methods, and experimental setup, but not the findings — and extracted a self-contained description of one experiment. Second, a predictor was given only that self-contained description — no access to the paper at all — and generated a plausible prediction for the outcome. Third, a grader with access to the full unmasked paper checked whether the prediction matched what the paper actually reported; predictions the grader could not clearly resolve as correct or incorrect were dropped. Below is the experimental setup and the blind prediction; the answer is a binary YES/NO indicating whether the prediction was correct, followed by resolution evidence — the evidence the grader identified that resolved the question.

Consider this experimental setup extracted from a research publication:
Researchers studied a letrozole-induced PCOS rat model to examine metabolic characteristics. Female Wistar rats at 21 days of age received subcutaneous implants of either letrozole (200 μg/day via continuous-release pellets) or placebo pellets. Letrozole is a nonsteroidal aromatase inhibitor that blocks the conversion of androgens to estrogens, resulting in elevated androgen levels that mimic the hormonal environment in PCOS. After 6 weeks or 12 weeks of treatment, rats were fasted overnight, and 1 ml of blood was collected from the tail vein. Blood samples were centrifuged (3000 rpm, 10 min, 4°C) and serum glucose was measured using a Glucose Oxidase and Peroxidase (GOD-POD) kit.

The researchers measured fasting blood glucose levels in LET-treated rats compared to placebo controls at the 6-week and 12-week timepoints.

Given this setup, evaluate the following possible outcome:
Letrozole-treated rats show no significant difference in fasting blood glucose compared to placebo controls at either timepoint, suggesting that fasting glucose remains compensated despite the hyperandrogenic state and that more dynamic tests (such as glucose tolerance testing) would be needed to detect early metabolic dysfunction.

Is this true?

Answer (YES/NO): NO